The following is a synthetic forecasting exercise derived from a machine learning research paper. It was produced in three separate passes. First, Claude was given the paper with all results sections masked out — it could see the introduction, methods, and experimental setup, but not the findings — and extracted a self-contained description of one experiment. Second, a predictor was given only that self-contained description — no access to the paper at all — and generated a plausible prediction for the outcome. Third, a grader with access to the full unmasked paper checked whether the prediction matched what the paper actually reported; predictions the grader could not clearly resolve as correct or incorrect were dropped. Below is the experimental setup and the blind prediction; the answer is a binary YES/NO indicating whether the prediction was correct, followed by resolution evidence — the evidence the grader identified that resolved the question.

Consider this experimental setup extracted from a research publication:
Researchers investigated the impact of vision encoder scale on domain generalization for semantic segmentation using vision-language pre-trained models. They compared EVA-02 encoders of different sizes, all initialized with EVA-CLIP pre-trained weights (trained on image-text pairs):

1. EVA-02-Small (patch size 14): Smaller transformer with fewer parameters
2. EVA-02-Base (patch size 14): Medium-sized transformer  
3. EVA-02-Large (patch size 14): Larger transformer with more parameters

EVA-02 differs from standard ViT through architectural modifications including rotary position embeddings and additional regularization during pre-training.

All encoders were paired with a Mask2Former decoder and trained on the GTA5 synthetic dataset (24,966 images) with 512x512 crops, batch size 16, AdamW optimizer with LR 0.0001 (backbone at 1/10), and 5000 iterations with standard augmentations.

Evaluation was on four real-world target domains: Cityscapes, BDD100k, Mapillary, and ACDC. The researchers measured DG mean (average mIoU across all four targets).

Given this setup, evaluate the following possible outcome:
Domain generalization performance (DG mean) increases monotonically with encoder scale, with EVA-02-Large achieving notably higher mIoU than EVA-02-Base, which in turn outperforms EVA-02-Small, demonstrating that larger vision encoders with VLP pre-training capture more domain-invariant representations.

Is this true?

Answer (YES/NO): YES